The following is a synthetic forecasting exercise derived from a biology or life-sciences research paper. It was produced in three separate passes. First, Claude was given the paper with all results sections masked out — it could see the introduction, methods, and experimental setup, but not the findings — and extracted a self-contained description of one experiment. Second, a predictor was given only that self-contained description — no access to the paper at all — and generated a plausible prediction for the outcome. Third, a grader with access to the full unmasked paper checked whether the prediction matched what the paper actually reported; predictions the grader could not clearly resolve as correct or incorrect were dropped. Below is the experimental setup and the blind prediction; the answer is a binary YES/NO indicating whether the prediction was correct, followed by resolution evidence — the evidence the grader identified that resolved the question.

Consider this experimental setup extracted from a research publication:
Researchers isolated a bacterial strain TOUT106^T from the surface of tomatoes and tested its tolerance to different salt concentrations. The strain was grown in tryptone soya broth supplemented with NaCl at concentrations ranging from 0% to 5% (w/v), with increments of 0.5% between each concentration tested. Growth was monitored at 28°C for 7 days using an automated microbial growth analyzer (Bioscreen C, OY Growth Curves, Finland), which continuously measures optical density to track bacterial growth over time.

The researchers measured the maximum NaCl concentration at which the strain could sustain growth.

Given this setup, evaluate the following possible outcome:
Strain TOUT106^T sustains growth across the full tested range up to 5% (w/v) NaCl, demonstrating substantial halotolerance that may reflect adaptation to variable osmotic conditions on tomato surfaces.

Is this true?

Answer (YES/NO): NO